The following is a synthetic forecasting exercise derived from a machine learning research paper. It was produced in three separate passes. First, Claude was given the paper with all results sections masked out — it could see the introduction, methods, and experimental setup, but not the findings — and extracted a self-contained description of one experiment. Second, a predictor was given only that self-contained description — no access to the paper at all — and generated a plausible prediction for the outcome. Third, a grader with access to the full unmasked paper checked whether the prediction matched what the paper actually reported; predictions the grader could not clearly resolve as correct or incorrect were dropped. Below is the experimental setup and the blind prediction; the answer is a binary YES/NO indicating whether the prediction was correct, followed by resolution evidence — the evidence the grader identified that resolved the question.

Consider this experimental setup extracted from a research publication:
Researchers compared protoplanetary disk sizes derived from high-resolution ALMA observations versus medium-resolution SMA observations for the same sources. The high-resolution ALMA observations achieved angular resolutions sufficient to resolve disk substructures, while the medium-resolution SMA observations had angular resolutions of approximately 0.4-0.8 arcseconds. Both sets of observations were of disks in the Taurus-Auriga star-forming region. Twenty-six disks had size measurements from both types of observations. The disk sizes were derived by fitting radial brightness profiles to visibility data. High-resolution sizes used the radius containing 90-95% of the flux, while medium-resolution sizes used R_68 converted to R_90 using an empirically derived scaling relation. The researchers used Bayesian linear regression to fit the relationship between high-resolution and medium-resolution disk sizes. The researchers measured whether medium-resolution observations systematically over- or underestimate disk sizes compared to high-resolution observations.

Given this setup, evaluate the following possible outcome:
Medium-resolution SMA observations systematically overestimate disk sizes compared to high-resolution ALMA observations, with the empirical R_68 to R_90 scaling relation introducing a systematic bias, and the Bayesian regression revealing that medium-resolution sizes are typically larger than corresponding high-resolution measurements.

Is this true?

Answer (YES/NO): NO